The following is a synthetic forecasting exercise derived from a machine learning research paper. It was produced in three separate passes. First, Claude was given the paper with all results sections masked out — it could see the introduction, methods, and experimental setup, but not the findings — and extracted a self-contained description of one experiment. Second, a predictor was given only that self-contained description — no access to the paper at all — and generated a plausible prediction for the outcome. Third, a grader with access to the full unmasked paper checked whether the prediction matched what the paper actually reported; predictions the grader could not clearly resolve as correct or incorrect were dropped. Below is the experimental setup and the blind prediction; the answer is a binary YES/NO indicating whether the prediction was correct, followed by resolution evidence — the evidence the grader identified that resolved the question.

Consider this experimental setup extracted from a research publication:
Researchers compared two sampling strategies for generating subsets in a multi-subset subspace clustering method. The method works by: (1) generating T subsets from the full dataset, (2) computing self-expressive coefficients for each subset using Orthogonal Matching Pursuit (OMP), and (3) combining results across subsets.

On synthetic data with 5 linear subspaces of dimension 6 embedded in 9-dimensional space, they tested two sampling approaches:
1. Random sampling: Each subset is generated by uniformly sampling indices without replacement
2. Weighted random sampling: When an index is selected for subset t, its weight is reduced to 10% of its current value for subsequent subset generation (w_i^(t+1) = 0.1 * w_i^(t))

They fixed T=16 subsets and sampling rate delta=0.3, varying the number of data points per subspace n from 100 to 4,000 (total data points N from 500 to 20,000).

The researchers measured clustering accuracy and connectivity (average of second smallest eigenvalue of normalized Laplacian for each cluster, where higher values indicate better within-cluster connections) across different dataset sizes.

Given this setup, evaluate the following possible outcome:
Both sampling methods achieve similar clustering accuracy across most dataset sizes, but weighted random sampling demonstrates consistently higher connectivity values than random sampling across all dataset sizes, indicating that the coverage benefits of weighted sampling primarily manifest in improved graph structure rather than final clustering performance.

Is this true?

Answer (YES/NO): NO